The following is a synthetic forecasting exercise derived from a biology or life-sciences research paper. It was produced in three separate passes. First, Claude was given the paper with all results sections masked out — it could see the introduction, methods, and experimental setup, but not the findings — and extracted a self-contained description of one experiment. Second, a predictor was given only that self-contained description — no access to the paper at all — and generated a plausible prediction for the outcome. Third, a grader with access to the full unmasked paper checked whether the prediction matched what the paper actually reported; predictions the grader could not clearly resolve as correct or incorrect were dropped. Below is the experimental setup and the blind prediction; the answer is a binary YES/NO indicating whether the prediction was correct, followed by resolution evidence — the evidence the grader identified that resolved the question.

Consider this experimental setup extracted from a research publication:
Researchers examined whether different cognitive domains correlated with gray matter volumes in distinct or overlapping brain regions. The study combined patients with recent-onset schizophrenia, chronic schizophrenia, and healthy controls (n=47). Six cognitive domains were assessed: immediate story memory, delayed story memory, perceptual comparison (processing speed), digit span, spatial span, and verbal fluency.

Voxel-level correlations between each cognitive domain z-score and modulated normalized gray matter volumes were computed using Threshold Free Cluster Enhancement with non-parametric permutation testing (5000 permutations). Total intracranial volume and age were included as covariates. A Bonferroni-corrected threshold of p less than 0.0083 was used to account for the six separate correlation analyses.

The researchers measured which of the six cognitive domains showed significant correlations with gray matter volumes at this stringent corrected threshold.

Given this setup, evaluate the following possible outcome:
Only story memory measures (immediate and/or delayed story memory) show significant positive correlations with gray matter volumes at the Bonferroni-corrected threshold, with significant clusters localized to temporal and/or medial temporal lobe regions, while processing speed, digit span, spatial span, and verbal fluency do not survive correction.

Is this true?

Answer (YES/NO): NO